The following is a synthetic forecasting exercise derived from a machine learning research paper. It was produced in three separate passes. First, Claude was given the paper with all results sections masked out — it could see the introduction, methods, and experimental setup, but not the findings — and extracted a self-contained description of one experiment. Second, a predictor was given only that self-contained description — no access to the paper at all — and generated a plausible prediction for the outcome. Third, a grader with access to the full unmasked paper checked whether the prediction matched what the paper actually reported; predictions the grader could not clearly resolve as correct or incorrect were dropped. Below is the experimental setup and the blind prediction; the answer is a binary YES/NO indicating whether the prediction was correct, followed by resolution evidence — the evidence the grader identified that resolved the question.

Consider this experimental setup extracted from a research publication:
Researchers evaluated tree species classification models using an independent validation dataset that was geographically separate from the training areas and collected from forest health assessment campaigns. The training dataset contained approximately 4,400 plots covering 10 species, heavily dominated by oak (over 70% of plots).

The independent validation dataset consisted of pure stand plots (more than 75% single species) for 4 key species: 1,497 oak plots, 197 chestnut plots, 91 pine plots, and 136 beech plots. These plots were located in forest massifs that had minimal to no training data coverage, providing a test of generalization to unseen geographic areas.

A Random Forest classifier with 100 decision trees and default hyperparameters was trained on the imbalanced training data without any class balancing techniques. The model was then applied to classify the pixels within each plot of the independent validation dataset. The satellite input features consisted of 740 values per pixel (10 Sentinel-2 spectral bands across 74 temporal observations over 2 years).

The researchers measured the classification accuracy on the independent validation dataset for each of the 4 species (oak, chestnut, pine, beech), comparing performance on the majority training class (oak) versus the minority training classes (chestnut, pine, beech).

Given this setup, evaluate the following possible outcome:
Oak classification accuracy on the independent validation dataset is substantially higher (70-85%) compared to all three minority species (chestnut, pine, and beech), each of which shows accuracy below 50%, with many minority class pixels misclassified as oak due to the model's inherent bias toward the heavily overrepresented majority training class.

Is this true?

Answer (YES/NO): NO